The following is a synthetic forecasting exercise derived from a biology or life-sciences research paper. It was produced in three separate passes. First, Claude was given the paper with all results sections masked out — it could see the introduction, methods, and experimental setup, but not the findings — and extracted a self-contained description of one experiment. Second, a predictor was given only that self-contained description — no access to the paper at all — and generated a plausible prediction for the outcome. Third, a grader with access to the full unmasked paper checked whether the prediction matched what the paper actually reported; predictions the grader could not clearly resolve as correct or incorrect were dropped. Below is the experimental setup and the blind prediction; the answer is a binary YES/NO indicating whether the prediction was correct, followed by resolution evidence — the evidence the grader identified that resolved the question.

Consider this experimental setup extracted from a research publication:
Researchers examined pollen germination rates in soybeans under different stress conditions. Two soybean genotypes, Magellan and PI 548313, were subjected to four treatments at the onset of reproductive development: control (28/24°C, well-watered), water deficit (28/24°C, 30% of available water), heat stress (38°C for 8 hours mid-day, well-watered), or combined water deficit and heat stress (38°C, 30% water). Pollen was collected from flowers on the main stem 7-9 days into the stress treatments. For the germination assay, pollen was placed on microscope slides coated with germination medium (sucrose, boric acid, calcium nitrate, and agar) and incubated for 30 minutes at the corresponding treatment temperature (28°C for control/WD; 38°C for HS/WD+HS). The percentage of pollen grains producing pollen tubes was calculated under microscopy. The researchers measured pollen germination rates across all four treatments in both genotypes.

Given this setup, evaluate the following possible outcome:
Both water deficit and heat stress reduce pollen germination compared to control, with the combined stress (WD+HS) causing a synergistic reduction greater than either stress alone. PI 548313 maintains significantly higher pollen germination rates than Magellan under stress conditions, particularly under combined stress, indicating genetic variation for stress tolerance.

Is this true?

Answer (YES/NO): NO